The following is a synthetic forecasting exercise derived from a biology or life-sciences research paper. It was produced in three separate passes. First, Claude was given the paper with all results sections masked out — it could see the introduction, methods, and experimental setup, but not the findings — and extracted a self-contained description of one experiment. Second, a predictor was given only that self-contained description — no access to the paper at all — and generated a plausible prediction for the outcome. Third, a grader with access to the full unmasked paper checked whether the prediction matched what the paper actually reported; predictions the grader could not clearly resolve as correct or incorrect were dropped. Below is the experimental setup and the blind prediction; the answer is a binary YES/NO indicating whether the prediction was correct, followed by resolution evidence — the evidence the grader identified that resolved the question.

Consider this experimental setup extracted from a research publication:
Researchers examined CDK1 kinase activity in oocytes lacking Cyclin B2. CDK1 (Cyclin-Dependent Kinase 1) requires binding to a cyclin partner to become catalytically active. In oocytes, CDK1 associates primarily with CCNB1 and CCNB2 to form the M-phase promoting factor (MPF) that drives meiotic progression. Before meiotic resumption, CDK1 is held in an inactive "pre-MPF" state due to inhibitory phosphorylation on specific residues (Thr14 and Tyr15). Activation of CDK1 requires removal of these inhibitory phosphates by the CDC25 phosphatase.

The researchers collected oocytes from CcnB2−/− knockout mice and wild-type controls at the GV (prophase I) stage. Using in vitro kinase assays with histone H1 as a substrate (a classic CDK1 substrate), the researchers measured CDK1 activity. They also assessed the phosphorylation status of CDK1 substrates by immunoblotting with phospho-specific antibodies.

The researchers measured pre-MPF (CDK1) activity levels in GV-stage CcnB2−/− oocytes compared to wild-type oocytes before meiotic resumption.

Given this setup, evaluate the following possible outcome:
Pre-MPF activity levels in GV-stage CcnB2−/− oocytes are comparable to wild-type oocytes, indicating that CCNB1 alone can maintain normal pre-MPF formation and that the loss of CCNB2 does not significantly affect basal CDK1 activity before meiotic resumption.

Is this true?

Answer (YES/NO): NO